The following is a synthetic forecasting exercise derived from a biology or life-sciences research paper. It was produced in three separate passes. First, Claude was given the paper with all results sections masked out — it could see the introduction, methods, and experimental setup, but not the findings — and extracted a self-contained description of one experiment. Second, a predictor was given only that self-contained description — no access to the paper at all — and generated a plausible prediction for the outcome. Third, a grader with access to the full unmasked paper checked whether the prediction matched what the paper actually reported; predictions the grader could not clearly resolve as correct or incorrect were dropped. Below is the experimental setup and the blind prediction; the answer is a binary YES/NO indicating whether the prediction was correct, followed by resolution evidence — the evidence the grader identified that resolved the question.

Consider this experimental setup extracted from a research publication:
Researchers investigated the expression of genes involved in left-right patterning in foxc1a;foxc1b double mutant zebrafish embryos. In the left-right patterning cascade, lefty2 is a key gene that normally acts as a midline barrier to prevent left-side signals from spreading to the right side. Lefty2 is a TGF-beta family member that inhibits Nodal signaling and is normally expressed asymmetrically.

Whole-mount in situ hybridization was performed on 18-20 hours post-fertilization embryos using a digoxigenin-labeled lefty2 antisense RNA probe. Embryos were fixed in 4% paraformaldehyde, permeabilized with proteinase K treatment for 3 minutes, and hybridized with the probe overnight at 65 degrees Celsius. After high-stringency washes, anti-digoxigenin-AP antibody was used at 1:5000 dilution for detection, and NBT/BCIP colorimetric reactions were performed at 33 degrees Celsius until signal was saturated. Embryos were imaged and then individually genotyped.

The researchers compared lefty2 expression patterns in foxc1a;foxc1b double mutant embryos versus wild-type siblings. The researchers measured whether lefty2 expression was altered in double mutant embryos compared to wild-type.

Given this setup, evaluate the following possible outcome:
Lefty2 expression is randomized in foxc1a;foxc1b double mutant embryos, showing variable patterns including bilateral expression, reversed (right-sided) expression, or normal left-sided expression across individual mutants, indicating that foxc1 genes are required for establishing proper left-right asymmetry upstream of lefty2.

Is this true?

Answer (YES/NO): NO